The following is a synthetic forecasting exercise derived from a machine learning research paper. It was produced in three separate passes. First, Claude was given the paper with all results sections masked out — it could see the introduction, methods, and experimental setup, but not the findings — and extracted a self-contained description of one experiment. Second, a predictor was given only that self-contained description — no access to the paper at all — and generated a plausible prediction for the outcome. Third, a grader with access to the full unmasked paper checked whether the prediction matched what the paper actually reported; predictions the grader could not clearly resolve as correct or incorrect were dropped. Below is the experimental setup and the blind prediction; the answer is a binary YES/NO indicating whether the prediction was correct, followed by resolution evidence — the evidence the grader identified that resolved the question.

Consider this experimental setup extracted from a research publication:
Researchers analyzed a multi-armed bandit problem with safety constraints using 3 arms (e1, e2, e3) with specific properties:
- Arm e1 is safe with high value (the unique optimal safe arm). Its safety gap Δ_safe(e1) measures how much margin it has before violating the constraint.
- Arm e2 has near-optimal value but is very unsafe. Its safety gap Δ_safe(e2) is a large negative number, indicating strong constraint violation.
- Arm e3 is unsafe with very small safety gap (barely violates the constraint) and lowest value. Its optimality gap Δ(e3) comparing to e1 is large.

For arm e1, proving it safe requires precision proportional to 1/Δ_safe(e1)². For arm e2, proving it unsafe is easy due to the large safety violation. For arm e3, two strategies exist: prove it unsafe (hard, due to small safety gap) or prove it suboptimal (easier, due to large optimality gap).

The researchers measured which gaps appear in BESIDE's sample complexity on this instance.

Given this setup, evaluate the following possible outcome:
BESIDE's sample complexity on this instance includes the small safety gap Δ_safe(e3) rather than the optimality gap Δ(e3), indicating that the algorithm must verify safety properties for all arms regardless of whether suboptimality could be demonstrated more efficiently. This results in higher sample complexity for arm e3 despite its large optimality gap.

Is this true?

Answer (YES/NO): NO